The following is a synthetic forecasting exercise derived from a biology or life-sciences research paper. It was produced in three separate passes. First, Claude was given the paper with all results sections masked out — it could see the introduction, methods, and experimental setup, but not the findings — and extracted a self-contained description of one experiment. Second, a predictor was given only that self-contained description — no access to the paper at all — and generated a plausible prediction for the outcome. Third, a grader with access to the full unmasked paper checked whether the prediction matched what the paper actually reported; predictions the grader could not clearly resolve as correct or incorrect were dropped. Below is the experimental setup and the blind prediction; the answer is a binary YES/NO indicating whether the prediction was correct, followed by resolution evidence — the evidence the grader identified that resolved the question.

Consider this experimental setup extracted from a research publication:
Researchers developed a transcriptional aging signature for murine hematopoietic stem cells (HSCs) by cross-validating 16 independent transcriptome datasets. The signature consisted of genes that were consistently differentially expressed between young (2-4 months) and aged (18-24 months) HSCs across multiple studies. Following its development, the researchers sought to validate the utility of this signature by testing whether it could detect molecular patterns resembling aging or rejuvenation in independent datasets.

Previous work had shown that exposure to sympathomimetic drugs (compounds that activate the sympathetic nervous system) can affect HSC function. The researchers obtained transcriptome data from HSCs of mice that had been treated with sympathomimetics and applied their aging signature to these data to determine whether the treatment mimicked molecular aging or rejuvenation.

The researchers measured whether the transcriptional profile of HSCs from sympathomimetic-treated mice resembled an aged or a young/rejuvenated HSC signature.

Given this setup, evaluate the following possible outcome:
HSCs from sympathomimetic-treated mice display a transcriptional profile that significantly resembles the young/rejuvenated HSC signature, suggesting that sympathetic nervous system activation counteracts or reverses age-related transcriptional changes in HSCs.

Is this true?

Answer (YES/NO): YES